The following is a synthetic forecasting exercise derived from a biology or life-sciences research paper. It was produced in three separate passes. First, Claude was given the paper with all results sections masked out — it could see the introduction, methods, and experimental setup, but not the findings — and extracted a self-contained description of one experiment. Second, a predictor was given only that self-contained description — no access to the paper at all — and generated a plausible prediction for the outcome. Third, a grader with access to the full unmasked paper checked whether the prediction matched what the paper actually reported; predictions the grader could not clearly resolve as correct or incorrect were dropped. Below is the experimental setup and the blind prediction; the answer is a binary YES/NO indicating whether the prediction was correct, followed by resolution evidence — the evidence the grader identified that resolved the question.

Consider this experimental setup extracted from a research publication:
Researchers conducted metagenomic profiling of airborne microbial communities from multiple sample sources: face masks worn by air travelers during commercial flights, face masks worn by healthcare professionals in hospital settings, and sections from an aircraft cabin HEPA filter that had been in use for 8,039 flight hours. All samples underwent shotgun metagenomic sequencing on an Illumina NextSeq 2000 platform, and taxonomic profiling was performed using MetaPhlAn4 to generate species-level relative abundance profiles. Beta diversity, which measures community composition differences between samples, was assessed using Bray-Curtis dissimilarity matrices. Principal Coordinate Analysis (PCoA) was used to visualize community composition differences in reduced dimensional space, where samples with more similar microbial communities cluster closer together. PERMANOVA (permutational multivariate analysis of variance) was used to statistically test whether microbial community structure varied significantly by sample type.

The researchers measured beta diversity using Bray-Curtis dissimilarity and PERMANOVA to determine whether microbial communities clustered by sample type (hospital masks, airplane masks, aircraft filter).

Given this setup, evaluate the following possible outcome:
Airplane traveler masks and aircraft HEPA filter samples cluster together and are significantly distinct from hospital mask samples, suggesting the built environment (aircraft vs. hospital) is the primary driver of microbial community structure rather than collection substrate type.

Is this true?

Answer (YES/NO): NO